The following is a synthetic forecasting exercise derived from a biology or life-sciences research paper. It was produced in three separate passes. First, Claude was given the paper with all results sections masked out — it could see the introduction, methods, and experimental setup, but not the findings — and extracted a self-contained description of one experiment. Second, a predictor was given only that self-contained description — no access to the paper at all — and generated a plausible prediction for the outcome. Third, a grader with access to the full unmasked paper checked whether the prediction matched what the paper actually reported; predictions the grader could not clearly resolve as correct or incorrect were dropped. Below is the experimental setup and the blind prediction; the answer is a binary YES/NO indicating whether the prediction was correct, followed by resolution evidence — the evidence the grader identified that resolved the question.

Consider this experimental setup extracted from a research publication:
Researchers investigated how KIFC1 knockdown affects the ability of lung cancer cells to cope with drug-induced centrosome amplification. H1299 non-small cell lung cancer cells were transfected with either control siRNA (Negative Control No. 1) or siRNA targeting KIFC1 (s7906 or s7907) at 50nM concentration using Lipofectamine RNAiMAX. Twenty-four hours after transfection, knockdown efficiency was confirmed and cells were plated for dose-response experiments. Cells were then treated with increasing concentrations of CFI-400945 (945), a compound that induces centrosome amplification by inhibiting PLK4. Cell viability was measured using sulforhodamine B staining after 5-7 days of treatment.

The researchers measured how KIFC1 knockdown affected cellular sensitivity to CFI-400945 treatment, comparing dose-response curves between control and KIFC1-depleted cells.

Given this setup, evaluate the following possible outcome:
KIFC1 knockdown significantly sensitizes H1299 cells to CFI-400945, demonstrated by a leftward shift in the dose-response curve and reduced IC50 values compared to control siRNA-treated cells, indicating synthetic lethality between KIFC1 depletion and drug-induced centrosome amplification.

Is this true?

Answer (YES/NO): YES